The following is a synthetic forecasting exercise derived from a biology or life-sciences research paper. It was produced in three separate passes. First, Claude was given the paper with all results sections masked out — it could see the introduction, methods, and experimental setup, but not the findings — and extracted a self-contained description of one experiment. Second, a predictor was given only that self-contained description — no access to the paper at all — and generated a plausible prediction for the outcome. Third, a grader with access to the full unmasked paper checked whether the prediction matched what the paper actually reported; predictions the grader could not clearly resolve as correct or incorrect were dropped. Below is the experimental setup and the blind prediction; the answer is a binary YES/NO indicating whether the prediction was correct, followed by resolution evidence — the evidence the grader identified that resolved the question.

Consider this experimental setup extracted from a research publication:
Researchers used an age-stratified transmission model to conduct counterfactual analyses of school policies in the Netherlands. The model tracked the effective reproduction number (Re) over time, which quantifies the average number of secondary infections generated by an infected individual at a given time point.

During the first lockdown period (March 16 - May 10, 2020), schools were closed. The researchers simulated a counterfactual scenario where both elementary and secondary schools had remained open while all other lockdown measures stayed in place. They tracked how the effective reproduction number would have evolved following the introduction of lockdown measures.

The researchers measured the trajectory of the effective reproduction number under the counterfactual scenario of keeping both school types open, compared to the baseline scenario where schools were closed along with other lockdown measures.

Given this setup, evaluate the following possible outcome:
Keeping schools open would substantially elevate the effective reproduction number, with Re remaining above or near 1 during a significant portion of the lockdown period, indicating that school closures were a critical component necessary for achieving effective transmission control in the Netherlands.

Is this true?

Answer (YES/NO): YES